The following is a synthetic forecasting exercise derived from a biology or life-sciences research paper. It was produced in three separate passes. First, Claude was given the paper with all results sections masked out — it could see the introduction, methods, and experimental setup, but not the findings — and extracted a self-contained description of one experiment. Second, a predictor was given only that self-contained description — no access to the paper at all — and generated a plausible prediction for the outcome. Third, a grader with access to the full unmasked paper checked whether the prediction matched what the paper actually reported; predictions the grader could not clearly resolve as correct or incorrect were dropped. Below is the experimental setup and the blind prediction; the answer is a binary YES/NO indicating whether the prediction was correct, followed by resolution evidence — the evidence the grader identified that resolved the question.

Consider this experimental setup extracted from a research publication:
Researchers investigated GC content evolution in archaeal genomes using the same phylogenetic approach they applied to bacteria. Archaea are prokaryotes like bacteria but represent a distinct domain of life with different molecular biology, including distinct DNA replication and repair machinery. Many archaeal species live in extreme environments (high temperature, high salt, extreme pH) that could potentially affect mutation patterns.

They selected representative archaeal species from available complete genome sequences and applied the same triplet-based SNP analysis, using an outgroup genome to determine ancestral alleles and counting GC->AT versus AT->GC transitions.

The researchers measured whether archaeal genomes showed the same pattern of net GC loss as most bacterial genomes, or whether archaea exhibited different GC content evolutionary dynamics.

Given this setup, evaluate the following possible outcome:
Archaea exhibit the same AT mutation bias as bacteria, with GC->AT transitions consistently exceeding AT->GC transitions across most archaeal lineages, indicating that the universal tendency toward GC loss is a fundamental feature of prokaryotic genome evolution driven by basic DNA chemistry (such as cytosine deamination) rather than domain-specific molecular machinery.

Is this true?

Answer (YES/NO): YES